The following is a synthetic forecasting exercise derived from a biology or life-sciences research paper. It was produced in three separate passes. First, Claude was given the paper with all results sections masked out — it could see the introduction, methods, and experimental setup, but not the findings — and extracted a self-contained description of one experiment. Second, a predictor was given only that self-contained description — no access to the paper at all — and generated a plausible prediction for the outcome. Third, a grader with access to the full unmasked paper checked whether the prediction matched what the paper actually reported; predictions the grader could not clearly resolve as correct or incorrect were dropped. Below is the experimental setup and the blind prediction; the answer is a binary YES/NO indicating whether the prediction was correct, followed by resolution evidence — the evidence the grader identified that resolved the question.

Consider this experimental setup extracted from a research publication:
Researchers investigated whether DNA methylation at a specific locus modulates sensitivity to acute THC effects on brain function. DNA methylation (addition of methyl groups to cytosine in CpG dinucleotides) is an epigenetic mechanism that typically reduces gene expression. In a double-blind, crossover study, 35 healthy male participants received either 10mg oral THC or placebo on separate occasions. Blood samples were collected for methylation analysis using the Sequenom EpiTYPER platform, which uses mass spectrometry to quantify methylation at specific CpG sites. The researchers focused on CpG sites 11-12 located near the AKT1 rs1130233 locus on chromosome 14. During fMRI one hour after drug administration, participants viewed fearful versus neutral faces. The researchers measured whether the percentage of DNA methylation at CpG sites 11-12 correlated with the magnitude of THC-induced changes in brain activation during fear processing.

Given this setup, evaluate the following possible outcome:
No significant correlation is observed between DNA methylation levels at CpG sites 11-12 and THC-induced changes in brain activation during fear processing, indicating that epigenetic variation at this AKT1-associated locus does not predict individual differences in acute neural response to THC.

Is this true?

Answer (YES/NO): NO